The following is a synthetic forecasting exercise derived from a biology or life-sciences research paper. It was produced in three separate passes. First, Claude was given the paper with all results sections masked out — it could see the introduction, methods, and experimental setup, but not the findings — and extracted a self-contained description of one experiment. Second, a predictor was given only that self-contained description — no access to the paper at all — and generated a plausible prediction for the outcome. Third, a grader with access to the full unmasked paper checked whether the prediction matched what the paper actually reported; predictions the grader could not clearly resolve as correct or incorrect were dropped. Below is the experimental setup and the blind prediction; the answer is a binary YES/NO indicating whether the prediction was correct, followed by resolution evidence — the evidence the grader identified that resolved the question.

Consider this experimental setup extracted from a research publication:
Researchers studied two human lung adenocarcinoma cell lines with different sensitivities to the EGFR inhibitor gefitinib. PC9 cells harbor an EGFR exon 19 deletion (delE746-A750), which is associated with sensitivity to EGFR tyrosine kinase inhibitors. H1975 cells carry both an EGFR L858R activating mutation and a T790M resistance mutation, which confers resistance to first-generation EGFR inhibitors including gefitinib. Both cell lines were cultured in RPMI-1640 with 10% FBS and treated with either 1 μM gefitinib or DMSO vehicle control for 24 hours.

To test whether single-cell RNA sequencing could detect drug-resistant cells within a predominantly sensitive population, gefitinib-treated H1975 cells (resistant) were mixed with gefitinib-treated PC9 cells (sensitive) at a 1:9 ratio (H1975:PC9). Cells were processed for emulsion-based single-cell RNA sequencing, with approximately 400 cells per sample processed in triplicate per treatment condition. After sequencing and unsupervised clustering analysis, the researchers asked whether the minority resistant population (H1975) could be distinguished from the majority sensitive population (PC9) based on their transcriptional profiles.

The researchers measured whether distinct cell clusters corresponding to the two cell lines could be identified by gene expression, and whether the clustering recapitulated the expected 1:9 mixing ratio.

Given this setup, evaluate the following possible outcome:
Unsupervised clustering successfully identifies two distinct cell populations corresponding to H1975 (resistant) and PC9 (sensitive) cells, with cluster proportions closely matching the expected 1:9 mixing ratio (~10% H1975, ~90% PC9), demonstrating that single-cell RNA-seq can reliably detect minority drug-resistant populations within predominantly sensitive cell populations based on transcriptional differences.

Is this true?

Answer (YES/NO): NO